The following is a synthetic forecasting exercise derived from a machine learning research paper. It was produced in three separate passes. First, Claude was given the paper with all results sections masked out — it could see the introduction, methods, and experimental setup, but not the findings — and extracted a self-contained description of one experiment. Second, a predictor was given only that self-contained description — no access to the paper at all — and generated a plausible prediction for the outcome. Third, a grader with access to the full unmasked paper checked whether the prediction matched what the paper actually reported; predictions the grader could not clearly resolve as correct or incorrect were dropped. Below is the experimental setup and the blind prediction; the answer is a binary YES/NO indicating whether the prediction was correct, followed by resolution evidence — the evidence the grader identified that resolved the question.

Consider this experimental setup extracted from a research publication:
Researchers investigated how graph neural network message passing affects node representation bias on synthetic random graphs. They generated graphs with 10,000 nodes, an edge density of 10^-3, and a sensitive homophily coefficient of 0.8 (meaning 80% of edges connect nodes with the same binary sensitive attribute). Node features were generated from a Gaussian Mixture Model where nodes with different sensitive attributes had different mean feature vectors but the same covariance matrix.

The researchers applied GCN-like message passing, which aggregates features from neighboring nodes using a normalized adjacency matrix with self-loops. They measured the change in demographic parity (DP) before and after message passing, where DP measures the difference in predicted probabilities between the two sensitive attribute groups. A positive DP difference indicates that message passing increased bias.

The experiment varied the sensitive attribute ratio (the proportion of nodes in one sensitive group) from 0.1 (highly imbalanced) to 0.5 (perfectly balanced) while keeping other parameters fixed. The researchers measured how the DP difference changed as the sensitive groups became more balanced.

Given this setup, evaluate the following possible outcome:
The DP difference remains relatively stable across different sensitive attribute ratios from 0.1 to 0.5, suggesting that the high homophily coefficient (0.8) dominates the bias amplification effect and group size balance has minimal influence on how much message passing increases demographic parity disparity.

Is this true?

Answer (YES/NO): NO